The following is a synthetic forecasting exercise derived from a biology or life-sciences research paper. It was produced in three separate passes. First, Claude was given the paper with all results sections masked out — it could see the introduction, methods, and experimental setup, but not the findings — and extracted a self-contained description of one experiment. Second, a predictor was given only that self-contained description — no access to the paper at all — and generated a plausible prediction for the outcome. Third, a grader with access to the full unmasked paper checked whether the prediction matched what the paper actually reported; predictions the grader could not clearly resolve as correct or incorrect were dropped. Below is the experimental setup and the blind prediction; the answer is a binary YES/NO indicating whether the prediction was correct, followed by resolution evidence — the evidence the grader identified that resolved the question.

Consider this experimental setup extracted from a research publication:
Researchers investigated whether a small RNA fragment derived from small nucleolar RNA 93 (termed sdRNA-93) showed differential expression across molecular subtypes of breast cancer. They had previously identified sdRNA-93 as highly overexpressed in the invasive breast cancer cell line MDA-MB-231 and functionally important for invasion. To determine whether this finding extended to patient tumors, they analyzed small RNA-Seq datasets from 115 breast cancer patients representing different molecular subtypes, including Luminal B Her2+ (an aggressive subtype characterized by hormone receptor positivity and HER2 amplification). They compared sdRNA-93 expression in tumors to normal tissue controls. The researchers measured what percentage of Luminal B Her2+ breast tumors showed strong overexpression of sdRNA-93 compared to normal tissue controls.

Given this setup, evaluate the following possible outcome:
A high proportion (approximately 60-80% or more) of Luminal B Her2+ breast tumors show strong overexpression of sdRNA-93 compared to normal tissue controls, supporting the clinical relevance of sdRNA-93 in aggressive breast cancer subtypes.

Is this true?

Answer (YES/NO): YES